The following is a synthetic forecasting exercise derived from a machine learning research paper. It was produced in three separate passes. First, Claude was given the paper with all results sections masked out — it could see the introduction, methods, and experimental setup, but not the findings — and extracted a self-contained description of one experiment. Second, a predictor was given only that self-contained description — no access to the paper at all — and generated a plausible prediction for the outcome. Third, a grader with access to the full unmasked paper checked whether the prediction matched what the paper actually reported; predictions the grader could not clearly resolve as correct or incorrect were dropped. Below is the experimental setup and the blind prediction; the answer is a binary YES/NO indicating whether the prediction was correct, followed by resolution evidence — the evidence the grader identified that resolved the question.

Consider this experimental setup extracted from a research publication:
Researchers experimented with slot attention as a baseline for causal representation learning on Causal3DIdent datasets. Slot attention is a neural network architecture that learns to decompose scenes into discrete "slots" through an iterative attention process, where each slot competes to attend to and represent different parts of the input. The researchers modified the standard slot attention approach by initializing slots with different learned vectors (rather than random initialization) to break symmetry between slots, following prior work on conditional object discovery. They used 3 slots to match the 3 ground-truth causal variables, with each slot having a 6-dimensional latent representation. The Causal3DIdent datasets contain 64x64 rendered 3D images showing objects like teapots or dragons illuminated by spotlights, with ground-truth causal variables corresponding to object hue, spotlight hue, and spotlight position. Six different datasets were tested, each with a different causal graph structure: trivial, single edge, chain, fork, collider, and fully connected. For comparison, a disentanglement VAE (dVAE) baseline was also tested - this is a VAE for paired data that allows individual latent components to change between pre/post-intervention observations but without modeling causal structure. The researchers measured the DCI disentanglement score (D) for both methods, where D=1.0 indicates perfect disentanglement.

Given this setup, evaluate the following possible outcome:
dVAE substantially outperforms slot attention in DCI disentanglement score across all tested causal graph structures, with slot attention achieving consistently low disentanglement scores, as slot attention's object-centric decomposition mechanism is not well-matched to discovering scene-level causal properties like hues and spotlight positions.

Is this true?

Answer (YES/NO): NO